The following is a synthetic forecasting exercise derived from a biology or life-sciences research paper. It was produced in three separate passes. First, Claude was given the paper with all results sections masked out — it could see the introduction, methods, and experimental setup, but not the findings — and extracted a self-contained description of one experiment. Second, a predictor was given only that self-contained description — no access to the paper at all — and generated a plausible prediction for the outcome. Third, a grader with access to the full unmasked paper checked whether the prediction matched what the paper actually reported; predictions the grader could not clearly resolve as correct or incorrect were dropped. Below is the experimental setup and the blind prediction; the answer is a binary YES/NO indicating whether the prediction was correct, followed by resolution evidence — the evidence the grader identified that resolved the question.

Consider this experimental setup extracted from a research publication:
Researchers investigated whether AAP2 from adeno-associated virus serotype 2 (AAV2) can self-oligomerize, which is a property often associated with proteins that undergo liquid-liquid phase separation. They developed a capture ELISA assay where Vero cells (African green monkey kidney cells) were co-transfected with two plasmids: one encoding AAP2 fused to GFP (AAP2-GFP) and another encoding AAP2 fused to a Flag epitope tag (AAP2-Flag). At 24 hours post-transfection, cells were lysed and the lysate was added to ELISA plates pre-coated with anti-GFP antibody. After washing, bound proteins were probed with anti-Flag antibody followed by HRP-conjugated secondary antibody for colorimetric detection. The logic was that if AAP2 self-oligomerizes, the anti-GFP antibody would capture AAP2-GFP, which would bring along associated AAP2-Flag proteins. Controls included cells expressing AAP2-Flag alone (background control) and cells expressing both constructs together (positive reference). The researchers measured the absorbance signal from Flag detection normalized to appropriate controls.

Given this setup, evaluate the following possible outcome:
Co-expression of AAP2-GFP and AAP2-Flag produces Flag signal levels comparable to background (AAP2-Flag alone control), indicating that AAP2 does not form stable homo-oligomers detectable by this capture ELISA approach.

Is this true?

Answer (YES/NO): NO